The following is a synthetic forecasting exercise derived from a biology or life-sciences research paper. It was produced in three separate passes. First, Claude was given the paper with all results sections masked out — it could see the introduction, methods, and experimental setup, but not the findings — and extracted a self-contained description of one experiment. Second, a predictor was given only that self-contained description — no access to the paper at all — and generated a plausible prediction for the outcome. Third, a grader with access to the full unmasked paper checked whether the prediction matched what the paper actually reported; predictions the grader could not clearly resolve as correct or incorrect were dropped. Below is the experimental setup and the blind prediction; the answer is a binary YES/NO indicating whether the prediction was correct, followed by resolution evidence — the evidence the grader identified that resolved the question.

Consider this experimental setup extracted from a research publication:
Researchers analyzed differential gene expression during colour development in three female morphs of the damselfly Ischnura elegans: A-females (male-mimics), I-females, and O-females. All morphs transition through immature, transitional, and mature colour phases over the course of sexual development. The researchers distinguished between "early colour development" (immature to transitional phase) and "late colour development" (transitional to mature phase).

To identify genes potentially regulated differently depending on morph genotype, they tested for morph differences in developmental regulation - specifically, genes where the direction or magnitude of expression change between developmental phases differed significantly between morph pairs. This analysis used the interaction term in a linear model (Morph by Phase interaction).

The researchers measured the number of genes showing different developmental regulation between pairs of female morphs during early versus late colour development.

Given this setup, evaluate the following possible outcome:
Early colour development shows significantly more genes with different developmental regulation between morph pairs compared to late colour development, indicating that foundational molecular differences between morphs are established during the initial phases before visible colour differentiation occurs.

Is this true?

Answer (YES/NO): NO